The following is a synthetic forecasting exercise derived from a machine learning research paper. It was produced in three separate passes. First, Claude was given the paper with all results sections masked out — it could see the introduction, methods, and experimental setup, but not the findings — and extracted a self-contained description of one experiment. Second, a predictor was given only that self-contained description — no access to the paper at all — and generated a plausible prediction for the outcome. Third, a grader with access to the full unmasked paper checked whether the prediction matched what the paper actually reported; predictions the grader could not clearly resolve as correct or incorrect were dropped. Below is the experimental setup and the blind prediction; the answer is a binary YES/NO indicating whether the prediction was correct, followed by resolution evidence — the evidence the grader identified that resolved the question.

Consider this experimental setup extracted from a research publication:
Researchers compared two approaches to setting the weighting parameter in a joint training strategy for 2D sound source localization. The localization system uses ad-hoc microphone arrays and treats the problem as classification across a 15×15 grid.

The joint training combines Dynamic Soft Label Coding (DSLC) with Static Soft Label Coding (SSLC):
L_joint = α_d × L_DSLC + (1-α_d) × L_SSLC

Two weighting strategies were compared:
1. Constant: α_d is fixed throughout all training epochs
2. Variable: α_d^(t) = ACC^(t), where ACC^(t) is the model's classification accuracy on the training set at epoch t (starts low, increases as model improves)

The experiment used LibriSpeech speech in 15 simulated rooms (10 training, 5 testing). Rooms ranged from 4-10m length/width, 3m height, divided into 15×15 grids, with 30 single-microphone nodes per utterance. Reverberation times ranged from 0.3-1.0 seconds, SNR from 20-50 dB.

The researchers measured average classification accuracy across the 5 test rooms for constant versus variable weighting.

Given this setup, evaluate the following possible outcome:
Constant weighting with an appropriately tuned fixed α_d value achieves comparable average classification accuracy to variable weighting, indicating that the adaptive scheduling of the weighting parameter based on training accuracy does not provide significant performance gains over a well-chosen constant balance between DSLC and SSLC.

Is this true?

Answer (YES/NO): NO